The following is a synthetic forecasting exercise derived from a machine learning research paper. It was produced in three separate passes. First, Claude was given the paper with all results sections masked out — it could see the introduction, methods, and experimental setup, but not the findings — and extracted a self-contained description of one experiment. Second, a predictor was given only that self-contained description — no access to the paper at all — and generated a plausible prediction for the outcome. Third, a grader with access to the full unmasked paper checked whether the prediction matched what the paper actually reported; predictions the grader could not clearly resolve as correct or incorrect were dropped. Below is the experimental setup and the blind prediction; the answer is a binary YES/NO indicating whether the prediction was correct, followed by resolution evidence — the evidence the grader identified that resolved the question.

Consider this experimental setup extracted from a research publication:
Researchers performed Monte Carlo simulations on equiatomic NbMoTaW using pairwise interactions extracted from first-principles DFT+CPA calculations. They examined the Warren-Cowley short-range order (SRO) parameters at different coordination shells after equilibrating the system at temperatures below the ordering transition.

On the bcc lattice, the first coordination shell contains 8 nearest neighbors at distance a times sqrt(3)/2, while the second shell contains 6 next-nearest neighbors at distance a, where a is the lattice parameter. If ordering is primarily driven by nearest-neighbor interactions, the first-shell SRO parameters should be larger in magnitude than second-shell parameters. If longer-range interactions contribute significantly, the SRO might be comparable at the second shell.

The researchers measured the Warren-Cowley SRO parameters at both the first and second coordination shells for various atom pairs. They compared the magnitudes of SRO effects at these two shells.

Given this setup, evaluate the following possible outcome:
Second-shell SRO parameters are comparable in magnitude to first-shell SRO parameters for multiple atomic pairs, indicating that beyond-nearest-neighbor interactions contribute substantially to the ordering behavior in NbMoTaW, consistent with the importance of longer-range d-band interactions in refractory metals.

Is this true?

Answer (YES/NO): YES